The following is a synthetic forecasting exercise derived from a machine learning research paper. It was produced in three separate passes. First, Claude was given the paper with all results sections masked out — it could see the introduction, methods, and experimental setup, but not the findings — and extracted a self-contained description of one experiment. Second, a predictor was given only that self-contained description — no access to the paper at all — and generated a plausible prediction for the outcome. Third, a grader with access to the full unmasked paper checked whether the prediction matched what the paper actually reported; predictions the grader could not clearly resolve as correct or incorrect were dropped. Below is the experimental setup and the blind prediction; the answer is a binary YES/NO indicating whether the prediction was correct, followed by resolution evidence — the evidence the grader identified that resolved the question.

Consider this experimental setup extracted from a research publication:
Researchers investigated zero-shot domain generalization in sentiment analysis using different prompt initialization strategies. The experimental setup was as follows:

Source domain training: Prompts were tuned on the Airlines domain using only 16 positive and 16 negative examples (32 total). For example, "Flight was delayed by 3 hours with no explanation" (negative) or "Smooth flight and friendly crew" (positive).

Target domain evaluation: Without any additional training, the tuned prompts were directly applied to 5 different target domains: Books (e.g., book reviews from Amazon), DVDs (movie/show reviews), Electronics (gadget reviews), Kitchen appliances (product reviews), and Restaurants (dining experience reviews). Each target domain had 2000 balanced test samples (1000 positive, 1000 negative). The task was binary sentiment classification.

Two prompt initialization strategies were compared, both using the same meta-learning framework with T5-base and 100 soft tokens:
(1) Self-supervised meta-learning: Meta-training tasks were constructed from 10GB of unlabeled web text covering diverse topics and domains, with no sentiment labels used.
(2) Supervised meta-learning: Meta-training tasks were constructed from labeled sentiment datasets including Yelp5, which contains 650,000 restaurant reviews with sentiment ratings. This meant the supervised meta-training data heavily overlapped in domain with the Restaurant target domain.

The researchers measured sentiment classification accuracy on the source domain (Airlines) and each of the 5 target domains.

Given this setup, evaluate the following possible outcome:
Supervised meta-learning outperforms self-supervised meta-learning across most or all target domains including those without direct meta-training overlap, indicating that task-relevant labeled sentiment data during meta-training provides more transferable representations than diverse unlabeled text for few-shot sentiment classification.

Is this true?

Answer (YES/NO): NO